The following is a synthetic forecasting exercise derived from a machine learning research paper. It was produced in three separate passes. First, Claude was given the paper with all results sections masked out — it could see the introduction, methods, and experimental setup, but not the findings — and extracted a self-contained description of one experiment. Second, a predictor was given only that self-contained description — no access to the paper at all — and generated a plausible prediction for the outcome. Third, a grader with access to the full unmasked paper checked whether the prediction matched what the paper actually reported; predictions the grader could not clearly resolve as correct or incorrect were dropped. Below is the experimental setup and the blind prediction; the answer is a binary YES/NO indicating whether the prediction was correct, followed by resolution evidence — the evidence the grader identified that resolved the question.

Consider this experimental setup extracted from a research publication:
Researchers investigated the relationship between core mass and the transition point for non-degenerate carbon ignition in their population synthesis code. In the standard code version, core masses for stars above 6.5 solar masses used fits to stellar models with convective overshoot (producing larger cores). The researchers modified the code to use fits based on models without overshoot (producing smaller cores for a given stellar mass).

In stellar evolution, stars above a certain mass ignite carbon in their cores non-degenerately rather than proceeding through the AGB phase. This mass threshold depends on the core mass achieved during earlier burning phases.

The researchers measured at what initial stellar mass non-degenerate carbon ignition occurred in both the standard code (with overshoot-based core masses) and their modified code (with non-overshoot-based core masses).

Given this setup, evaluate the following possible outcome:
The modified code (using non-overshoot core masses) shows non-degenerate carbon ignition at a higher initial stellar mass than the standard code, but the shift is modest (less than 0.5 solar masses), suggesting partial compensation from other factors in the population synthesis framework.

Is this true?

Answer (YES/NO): NO